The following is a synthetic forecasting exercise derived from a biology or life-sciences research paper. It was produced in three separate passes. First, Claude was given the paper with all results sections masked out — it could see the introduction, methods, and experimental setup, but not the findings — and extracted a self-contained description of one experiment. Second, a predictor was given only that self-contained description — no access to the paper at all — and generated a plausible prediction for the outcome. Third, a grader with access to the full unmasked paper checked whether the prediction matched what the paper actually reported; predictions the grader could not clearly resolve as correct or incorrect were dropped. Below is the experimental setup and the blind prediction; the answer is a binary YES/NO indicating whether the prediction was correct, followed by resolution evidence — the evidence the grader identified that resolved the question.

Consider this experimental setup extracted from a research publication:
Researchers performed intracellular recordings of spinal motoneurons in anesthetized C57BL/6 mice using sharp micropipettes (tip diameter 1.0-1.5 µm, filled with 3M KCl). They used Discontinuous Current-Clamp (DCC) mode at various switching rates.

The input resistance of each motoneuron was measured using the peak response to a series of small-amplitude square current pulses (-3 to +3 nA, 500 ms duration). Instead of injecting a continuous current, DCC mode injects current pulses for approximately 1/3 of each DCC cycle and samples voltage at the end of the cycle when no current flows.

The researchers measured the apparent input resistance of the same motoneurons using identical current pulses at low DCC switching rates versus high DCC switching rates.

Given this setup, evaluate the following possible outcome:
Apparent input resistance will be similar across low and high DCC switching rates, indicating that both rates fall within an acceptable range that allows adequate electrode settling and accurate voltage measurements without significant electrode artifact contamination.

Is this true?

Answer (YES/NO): NO